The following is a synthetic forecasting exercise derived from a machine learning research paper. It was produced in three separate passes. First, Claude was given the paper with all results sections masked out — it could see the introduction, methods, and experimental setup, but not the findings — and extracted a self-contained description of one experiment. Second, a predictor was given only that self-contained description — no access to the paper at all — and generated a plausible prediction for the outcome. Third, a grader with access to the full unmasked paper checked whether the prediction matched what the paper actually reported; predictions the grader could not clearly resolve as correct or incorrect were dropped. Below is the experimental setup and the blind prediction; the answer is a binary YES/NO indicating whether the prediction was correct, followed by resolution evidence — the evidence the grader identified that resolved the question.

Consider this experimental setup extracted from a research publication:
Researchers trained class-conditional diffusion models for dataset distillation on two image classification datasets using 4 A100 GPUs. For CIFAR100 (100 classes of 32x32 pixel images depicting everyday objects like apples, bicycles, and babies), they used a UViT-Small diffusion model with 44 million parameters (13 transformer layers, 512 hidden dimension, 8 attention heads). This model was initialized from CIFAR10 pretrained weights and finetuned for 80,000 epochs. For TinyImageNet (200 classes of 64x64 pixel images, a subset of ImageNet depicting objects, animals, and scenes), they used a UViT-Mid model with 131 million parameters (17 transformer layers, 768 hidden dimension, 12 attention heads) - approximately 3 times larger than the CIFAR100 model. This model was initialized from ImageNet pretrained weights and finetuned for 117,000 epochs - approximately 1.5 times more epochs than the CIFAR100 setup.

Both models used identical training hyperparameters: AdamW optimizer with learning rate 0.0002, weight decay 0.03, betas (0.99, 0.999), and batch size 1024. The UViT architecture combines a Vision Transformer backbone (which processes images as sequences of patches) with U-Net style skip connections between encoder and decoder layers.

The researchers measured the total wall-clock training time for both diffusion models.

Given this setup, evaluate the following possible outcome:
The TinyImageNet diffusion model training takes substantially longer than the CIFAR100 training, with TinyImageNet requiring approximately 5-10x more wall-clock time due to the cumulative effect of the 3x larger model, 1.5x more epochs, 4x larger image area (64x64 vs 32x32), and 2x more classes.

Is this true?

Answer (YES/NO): NO